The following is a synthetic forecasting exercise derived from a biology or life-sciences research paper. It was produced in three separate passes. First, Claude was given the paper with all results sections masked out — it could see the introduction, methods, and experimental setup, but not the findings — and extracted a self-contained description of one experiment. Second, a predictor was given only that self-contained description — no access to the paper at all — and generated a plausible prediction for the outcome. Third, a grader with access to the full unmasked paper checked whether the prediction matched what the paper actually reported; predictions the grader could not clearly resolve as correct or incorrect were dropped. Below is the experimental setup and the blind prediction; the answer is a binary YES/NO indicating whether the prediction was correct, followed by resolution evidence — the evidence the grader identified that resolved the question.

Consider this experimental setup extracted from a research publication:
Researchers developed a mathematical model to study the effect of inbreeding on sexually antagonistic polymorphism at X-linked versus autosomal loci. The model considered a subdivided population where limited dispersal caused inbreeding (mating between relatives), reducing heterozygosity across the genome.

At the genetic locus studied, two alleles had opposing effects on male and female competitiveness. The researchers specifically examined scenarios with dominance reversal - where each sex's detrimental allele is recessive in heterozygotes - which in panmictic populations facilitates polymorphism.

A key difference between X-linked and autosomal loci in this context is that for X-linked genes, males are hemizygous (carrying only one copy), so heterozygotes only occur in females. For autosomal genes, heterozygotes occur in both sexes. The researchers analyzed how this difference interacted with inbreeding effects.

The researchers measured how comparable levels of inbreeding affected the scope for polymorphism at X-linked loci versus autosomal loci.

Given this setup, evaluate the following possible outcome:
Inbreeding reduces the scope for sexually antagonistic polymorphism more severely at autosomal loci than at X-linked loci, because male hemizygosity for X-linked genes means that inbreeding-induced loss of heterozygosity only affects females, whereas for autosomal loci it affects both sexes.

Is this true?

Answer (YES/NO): NO